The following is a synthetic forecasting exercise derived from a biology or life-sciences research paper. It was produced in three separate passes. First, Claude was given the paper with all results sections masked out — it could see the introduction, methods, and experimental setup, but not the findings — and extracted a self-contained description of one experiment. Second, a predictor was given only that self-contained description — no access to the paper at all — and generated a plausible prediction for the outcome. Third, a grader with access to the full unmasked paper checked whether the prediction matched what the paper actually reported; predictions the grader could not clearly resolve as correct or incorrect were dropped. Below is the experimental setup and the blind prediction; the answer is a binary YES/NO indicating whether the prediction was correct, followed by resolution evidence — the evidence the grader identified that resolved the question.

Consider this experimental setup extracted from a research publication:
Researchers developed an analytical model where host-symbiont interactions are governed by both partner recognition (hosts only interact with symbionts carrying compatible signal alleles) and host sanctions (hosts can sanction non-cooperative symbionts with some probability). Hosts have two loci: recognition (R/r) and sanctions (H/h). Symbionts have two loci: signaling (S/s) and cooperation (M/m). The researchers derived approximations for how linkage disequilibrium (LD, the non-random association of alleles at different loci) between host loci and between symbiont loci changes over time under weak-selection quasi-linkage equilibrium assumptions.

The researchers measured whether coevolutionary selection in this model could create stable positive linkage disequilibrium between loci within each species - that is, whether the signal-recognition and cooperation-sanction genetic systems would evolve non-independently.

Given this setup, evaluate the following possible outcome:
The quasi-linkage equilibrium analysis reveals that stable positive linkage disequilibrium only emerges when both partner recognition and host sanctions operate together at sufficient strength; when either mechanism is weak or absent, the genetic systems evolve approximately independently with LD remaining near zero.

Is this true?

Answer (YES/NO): NO